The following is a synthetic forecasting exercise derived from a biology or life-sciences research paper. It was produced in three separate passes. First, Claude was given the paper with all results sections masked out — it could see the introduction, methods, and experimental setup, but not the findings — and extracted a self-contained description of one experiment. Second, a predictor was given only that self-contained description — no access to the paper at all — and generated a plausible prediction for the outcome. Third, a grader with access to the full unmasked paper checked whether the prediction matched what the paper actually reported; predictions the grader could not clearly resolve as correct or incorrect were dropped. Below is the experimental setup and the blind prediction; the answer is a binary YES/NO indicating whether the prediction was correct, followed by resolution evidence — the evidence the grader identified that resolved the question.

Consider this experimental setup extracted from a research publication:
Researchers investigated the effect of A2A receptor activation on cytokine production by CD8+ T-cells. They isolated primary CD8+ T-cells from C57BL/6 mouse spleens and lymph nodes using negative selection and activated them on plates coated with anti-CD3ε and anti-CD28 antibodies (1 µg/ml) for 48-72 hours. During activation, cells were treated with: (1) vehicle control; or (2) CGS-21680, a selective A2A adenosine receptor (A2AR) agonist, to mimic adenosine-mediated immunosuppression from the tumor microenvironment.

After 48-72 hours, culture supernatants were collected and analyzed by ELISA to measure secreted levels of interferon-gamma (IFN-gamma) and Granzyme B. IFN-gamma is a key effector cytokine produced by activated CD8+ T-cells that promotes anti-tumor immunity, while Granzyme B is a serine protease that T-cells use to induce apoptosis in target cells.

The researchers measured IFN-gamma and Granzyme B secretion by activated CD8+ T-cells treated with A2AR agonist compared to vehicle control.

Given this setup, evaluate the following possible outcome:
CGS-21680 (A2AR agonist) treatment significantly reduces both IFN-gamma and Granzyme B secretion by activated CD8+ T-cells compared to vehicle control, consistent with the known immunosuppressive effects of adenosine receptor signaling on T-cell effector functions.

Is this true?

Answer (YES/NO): YES